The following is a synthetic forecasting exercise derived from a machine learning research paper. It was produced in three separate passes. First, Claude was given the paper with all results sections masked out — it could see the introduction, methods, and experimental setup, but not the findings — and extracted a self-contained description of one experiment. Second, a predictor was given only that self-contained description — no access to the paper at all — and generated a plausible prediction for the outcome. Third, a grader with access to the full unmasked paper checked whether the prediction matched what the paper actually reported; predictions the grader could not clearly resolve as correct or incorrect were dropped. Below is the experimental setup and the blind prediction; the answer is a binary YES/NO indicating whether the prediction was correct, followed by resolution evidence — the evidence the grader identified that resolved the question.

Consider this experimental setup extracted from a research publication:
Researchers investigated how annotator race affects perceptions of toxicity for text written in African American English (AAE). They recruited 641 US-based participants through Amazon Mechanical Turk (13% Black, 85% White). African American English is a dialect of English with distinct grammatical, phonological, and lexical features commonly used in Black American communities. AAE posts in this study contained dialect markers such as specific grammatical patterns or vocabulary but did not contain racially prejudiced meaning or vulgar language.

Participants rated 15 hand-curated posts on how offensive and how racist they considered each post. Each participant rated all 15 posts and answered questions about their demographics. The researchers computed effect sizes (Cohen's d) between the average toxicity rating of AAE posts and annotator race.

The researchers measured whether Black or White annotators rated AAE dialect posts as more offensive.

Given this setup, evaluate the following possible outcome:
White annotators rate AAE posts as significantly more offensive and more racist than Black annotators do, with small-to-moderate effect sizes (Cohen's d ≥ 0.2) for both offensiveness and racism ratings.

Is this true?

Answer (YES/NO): NO